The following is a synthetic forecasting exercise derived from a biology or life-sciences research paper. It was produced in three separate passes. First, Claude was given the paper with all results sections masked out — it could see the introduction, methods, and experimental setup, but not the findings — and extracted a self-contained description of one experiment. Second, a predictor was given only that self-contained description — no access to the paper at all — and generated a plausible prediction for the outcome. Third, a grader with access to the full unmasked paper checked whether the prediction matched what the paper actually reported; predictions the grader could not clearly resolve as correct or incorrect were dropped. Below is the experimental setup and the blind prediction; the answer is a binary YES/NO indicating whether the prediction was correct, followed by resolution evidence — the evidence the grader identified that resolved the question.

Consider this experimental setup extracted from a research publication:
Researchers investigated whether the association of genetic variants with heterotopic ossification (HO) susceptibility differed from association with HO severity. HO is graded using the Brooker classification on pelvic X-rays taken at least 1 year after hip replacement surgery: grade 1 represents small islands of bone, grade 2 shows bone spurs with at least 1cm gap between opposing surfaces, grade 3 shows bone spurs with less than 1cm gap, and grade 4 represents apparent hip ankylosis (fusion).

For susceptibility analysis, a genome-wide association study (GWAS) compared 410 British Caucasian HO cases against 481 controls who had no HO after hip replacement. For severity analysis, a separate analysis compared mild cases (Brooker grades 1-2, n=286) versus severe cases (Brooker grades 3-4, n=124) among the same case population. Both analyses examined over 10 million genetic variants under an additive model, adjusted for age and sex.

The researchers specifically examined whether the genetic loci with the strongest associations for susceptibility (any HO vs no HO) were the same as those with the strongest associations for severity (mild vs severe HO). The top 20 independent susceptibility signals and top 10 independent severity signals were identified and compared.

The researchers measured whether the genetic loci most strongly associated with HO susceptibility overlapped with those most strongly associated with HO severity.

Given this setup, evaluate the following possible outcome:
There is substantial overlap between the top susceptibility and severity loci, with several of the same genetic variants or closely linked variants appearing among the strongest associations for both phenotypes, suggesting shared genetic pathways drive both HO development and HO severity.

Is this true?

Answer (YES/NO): NO